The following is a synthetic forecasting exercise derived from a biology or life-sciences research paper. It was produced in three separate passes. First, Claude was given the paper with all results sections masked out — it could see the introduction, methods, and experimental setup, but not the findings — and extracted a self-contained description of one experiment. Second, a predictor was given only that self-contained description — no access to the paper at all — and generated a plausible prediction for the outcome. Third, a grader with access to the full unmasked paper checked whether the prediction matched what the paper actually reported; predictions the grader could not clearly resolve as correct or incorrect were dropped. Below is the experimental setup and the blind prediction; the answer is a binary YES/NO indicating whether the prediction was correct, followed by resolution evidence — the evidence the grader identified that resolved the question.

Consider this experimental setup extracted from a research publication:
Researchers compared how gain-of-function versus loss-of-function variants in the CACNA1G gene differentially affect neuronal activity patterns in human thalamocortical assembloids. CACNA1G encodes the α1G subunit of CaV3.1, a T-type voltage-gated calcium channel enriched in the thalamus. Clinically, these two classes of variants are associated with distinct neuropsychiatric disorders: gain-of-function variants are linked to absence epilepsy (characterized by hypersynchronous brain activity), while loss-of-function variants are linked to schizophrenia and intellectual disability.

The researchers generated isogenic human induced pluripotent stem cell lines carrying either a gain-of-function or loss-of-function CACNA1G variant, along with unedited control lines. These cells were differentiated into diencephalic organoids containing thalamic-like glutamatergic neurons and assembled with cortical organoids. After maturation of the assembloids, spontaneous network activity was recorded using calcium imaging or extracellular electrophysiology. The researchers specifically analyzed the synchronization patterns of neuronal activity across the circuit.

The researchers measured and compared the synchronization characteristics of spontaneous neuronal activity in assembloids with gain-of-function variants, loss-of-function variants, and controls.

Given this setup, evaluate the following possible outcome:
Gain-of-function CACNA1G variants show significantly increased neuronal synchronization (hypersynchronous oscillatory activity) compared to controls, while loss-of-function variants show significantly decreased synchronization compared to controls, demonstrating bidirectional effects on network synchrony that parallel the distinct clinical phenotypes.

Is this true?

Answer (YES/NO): NO